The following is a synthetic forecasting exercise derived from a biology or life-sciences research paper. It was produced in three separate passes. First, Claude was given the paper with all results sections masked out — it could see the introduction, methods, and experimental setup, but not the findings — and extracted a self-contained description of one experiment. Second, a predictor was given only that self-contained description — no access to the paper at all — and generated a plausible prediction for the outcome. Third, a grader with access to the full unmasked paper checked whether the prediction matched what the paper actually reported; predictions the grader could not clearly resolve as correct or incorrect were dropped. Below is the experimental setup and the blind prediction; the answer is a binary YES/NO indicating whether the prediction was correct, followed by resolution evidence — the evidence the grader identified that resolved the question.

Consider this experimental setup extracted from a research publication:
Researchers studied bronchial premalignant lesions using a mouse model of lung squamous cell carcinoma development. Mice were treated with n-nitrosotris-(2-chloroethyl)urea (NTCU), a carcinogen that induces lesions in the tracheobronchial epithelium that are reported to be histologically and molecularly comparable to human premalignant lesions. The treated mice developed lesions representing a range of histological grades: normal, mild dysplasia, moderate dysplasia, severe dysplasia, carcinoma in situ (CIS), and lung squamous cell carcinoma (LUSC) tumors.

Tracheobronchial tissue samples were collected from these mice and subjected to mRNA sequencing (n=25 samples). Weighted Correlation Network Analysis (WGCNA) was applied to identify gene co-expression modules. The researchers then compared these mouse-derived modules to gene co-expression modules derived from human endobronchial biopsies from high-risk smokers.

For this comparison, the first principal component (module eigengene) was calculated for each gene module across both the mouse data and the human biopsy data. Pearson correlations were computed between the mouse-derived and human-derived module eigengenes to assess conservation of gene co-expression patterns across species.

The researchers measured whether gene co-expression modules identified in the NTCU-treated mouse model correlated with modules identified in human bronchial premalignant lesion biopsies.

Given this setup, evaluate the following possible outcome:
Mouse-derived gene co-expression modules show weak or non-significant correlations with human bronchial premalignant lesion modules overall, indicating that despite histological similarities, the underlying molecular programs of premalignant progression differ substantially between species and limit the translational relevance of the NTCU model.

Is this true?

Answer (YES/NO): NO